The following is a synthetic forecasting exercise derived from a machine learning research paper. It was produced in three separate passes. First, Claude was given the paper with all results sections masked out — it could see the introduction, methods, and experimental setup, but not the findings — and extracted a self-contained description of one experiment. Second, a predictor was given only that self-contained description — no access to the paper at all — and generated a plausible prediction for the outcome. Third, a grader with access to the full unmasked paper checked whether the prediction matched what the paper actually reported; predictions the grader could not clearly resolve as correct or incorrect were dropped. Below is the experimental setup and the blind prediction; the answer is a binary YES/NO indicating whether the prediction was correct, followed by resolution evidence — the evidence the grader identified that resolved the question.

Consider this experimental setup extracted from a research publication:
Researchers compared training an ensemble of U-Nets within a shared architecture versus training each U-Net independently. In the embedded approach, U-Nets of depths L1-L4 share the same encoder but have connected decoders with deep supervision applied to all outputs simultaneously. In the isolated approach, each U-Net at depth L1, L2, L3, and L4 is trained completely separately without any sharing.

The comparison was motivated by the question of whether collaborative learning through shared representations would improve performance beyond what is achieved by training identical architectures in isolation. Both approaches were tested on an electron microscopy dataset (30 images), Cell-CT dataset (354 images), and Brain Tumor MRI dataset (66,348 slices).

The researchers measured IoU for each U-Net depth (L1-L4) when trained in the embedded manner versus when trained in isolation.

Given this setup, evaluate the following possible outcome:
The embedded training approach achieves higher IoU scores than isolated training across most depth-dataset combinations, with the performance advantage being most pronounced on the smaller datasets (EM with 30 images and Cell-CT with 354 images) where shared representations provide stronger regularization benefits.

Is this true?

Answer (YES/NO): NO